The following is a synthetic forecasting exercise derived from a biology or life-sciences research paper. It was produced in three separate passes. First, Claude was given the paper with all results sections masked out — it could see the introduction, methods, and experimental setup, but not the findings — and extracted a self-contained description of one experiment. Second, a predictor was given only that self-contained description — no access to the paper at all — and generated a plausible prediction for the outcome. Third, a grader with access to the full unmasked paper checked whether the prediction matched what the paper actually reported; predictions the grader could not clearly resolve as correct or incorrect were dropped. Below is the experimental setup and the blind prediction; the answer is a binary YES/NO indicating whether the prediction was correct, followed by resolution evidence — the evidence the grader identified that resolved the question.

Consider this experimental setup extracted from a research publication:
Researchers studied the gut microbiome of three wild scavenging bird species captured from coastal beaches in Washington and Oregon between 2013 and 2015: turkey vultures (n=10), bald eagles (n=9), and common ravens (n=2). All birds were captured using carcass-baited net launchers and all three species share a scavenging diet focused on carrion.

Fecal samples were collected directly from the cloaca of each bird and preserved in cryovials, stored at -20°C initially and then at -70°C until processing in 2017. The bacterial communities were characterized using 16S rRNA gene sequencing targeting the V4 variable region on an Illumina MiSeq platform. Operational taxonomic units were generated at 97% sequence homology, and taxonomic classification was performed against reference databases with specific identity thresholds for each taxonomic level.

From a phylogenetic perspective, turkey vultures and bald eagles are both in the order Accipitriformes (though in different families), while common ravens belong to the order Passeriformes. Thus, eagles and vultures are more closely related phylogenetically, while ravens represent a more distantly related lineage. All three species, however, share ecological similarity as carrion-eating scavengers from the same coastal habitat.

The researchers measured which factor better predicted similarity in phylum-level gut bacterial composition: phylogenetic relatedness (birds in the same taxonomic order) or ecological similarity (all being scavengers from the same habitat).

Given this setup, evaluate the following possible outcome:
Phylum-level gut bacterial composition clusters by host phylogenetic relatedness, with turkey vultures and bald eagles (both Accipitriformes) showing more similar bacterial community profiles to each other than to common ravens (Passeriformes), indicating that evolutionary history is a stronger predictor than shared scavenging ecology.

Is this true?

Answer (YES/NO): NO